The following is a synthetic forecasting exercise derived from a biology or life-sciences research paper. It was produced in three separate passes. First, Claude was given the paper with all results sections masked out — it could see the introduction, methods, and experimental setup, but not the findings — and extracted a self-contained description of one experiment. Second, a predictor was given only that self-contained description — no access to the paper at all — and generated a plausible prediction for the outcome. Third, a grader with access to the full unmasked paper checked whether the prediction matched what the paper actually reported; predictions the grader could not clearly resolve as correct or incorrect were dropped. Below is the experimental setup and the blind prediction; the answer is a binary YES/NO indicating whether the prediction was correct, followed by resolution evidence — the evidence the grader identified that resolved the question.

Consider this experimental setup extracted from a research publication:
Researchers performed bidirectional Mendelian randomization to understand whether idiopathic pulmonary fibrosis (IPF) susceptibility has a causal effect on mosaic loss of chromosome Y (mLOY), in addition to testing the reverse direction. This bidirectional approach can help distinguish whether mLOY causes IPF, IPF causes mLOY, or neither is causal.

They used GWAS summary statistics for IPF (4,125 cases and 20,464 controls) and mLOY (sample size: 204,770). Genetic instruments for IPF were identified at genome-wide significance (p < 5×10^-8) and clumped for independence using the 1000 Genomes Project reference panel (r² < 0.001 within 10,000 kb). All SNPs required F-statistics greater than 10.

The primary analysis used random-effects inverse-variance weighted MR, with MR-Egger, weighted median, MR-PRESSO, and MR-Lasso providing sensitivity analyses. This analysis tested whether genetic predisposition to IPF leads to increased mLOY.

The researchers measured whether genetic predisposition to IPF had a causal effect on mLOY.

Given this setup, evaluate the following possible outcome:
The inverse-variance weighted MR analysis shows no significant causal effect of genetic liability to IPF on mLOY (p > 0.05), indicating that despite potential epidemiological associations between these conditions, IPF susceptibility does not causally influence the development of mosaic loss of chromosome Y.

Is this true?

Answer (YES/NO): YES